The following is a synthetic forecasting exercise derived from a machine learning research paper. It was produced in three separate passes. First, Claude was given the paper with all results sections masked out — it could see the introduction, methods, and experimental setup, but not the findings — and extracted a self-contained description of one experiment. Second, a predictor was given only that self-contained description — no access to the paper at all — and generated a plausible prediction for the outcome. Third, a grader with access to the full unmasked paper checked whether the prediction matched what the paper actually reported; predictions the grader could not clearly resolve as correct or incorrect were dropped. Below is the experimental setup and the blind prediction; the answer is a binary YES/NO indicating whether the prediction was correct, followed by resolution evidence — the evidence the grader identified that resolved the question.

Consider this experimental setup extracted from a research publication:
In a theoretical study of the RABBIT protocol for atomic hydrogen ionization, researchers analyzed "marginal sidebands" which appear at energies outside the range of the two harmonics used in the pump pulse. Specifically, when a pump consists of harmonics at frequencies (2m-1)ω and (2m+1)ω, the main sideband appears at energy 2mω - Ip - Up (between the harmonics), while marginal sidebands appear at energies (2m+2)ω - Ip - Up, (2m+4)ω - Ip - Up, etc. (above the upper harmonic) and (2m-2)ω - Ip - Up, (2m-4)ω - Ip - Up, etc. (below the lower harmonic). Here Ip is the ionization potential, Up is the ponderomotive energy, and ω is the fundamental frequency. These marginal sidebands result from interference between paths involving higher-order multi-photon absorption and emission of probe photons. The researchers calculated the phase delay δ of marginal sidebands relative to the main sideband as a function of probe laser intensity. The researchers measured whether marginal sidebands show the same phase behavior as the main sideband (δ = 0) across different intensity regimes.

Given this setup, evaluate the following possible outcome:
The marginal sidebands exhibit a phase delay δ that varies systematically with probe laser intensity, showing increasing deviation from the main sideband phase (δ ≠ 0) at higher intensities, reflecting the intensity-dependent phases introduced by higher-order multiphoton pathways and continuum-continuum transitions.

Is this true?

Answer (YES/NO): NO